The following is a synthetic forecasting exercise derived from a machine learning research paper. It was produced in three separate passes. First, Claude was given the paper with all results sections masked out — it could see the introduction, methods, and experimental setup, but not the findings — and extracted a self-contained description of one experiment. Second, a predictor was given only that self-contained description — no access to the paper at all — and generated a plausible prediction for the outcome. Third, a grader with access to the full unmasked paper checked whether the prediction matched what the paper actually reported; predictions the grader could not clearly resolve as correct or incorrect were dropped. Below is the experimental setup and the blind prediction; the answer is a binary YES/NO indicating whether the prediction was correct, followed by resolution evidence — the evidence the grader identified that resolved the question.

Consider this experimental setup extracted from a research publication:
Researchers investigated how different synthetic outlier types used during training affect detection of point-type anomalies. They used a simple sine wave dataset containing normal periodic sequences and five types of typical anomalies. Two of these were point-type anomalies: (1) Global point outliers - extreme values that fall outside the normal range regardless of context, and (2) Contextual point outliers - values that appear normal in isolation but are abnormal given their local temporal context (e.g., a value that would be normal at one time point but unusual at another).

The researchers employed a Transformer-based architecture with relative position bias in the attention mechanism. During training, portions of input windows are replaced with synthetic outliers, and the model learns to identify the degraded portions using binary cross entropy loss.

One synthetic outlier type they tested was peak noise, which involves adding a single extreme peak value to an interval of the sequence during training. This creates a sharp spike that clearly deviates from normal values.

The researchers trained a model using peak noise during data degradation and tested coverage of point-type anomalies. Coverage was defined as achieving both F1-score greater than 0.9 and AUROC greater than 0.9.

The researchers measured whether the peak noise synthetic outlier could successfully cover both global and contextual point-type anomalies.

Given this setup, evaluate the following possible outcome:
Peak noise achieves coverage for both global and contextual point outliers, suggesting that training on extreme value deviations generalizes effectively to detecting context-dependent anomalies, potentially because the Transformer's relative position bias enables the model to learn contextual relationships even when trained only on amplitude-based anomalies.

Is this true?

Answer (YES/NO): YES